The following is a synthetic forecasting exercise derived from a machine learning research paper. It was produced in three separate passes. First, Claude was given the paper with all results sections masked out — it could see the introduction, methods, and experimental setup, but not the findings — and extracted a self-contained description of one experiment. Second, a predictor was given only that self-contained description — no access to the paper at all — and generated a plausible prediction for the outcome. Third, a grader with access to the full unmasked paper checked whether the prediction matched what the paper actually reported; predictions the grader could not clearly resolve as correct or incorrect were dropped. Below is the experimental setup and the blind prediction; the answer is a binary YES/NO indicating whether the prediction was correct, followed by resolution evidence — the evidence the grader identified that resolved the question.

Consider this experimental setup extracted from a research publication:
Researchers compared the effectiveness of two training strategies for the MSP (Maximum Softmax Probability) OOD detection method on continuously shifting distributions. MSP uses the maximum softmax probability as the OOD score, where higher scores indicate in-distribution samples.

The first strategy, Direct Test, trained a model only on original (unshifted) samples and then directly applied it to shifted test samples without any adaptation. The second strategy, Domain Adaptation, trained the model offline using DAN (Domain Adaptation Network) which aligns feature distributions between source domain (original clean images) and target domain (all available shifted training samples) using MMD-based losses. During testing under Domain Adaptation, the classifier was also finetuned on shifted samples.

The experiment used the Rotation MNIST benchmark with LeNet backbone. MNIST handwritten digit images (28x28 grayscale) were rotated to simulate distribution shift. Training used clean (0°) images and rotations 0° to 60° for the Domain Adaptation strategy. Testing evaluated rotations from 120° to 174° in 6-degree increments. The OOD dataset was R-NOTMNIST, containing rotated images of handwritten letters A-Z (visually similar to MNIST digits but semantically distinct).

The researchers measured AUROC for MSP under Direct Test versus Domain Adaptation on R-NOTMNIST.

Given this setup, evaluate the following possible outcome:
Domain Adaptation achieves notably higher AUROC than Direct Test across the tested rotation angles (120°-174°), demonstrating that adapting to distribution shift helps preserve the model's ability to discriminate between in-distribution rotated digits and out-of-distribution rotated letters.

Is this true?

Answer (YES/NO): NO